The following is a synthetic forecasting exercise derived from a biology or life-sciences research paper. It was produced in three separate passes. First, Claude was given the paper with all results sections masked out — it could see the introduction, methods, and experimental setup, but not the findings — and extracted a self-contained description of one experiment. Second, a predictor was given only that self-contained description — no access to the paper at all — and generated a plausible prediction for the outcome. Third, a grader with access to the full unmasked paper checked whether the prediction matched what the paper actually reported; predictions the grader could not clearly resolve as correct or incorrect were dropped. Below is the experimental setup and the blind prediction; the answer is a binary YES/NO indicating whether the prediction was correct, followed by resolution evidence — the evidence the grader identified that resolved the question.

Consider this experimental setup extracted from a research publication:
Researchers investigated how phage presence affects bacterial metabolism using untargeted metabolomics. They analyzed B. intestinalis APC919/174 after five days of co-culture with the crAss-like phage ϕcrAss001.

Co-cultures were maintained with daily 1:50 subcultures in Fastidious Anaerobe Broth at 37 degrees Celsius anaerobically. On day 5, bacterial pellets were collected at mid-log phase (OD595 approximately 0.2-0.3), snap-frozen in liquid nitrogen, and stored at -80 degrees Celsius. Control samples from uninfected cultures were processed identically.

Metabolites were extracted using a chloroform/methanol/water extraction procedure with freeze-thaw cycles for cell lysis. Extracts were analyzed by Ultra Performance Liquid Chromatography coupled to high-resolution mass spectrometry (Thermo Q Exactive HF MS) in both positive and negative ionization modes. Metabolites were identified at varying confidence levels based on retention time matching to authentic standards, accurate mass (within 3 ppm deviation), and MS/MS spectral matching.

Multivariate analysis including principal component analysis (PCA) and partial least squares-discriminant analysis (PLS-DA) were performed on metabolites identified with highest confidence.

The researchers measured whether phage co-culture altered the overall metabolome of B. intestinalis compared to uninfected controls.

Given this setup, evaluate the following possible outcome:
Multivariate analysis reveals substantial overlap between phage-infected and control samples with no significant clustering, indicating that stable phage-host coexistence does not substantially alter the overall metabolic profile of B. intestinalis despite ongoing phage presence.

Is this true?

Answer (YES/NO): YES